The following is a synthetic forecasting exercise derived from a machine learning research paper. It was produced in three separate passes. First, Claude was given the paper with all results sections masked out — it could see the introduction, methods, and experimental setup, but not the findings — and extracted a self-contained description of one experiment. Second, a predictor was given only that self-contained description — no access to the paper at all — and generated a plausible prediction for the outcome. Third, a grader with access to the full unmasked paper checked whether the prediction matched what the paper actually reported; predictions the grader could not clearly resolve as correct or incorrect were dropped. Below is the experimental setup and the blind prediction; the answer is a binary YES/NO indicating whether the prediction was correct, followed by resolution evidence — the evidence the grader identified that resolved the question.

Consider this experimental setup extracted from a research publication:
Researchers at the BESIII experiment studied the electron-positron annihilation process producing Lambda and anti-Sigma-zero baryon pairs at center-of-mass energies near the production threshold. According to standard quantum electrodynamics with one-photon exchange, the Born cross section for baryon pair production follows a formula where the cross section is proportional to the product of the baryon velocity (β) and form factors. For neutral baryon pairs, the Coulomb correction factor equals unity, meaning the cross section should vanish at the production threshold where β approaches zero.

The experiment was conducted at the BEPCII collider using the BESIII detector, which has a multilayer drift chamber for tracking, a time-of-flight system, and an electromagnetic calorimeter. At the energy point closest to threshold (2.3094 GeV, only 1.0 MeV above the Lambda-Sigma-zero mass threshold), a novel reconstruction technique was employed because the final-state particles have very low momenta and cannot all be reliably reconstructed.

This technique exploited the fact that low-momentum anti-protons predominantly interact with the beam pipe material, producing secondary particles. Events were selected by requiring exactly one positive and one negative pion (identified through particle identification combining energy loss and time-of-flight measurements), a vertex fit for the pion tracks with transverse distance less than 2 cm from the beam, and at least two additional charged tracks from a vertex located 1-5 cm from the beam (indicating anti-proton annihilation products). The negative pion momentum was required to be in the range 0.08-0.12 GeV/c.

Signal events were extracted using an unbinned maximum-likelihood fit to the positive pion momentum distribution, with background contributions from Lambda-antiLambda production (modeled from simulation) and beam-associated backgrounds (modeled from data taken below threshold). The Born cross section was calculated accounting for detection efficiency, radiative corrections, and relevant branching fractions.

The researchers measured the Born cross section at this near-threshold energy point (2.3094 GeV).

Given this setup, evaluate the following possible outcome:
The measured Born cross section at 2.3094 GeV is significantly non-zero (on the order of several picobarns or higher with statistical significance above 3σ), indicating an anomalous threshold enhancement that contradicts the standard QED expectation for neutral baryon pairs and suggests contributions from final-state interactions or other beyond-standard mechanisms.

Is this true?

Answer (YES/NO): YES